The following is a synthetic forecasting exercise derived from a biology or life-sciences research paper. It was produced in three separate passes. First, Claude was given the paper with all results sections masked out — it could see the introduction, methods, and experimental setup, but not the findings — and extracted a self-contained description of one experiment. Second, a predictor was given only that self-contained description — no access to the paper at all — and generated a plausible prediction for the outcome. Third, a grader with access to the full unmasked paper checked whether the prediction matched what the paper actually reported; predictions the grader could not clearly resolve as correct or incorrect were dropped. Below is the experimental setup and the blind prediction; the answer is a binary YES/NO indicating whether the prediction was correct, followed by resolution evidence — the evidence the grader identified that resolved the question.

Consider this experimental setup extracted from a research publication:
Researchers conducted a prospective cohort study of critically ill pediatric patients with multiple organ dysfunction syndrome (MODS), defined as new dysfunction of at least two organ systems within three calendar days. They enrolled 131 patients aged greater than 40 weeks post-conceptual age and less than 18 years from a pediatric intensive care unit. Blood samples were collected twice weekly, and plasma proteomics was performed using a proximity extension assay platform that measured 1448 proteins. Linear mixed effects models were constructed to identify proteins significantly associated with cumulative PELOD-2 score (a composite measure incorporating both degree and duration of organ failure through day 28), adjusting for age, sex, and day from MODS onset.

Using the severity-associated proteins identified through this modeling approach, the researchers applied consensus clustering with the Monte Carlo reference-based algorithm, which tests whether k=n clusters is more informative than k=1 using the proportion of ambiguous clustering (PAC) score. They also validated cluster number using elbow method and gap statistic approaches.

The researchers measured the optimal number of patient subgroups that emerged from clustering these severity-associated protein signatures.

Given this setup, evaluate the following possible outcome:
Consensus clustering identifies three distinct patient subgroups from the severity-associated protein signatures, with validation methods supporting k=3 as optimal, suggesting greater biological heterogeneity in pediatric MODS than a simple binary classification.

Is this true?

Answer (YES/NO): YES